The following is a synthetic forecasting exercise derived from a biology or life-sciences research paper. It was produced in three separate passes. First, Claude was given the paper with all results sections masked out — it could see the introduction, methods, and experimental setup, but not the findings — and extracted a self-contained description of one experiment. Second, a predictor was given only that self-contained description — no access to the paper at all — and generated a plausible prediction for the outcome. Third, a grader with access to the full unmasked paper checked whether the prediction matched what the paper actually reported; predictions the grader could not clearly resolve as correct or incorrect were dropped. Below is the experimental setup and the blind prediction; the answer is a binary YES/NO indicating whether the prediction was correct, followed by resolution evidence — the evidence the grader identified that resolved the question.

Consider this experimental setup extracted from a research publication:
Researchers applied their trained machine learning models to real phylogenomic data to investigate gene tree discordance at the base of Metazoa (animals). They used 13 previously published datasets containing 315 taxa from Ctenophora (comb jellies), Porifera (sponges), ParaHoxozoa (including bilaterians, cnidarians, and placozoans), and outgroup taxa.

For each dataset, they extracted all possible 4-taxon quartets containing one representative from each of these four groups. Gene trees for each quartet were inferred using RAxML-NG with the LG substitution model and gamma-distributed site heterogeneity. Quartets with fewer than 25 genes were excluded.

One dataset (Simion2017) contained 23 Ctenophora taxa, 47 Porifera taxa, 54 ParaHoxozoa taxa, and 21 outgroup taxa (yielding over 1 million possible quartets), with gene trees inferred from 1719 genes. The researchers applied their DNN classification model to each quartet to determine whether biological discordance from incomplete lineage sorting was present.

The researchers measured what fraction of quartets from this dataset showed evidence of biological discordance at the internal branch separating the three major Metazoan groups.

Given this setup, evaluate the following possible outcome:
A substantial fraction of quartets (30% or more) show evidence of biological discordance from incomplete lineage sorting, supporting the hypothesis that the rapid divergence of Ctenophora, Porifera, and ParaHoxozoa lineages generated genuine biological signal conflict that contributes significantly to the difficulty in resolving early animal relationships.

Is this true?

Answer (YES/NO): YES